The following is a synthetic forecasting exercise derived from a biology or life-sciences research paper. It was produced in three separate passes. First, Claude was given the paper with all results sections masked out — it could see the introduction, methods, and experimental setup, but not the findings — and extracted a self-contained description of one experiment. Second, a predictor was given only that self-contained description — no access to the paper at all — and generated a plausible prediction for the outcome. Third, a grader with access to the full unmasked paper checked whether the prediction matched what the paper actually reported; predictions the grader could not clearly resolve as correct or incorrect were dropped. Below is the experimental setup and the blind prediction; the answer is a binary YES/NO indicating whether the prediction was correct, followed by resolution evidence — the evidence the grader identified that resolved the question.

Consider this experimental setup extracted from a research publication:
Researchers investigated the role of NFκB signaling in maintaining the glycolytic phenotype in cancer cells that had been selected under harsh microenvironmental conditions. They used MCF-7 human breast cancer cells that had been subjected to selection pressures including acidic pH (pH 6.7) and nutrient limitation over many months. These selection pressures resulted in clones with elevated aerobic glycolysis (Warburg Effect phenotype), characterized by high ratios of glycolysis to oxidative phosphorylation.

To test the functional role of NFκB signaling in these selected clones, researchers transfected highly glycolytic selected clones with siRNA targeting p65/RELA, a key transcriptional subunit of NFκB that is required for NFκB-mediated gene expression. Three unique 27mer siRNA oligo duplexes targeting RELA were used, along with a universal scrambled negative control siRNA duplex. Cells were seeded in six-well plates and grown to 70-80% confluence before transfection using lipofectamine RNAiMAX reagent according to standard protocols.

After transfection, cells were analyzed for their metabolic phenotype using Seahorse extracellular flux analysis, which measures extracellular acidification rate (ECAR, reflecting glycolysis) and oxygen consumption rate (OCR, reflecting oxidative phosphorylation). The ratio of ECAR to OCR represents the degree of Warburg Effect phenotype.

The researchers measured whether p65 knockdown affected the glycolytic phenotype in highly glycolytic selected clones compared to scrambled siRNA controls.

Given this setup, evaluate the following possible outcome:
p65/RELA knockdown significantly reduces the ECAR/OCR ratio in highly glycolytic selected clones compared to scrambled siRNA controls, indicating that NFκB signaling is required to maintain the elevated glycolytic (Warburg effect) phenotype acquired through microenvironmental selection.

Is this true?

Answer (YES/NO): YES